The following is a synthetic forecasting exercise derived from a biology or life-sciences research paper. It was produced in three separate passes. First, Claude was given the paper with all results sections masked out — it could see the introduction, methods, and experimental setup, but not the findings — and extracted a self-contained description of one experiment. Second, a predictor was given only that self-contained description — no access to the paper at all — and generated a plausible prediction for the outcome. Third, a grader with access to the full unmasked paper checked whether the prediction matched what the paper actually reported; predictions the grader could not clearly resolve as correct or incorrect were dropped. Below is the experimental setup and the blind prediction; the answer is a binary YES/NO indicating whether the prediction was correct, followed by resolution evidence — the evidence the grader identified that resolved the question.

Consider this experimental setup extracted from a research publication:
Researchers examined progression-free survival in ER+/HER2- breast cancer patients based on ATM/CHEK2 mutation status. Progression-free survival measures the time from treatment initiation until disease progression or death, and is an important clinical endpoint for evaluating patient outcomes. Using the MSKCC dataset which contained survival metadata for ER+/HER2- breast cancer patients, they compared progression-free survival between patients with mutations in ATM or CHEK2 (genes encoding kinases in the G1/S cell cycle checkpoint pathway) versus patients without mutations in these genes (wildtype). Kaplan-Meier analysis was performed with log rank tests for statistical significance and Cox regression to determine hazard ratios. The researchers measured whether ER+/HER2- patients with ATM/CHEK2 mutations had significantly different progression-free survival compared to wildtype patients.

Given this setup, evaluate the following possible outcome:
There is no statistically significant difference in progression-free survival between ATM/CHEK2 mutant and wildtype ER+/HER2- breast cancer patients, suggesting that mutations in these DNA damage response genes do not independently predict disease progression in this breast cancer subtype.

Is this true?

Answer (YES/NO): NO